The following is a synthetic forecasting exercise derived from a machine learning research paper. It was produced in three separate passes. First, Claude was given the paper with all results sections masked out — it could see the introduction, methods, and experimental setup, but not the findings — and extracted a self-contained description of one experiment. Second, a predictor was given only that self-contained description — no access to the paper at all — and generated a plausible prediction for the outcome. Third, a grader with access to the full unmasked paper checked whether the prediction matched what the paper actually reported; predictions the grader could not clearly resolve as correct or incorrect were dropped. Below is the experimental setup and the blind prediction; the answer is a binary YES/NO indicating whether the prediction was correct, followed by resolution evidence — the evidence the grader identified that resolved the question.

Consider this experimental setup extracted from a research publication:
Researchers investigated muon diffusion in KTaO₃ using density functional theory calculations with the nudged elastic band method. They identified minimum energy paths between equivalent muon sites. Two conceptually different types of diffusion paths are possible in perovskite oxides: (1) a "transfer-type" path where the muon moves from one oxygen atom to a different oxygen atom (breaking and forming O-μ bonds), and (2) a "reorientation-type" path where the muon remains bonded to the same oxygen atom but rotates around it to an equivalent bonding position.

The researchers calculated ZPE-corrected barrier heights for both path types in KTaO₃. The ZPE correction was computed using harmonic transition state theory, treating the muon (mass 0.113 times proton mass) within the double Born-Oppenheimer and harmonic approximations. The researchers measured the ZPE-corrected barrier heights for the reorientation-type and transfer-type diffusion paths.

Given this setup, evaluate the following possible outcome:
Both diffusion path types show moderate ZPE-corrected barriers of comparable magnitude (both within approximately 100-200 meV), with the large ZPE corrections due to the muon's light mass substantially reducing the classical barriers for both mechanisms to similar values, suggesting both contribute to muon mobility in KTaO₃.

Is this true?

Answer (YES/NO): NO